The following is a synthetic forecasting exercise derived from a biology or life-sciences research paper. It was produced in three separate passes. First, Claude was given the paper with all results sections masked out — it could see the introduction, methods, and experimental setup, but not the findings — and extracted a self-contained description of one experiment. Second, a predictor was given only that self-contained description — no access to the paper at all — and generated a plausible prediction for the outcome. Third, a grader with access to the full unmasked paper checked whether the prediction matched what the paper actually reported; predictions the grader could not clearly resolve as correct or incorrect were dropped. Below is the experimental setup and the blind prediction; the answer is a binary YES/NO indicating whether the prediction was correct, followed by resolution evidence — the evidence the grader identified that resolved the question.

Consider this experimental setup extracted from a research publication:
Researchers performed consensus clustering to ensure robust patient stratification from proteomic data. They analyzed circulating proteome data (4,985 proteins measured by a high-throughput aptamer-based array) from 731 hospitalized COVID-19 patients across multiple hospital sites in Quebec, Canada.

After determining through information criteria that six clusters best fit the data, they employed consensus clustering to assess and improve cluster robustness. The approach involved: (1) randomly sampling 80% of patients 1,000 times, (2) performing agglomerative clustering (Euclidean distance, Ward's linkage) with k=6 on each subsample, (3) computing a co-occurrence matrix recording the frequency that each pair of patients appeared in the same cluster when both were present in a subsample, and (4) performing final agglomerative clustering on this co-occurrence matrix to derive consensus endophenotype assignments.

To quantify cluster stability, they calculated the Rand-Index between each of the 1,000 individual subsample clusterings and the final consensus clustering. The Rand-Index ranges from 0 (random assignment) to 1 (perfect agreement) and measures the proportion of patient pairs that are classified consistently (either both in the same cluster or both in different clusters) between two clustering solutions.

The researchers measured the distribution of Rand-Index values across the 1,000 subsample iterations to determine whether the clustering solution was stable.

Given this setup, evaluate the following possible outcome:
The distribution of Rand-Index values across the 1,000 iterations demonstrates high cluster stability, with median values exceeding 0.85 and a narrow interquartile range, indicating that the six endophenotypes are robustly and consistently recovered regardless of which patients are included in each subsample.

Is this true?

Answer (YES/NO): NO